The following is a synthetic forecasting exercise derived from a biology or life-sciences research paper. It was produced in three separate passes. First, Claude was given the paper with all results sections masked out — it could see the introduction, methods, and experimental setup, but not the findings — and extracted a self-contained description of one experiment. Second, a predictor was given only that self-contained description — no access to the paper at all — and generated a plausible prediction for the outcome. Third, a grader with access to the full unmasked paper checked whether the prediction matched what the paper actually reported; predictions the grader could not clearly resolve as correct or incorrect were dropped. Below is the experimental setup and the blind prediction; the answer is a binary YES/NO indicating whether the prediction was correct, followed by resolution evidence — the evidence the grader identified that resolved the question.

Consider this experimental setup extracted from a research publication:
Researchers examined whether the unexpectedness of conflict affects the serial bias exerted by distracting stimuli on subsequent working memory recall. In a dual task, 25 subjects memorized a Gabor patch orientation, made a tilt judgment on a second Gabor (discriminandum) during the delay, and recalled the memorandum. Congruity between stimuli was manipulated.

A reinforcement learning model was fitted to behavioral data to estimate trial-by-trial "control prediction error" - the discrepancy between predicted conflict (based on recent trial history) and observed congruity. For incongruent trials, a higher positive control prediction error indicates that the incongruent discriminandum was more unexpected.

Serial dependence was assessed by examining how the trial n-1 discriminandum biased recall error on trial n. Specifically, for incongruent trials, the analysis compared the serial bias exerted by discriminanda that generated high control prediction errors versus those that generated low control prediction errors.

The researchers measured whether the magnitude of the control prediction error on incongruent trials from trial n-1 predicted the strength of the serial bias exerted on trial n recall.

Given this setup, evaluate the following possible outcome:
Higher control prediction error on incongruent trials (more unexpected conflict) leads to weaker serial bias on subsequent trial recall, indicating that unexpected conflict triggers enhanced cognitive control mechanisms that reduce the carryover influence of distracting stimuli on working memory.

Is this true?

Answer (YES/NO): NO